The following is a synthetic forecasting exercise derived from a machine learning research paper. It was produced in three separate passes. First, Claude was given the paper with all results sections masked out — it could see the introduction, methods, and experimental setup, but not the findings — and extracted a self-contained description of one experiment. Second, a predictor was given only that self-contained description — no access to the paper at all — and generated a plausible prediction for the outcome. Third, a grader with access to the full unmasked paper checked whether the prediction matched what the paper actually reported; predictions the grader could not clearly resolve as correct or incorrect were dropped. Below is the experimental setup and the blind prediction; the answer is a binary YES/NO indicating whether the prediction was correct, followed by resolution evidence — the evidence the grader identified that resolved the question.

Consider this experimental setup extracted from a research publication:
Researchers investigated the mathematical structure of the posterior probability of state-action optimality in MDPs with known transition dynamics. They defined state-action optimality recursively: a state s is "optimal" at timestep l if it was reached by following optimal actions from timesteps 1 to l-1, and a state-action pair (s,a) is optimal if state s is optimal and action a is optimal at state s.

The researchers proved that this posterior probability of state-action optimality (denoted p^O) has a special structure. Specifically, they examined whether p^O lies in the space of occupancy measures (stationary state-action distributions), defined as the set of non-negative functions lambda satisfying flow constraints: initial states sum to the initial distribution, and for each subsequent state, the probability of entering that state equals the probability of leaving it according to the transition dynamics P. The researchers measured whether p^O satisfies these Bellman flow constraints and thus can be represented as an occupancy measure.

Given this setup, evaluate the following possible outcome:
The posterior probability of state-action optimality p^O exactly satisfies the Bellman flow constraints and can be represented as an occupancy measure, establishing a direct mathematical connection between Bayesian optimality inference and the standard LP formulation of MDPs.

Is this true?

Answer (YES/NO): YES